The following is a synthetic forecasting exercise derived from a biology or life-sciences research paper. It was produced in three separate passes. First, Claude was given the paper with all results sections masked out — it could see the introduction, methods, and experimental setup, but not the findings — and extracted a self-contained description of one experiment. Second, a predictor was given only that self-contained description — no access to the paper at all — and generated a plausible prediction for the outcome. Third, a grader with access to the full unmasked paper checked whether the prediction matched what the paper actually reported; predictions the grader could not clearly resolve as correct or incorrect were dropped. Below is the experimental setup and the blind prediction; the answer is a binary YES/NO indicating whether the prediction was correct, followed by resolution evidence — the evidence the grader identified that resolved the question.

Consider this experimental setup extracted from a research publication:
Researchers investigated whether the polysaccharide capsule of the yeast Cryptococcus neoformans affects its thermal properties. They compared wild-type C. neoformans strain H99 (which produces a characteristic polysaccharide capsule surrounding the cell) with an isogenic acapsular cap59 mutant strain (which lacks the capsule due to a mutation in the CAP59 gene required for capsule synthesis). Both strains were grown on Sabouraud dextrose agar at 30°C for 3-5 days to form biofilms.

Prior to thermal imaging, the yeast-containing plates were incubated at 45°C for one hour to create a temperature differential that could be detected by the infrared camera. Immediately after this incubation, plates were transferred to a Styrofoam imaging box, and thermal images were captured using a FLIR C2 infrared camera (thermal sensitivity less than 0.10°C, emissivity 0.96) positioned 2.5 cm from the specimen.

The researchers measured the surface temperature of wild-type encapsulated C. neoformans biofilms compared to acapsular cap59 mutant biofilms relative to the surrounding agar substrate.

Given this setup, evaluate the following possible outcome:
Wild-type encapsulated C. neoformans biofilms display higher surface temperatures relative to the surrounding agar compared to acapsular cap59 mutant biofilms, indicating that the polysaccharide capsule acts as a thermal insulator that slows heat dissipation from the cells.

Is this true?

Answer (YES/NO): NO